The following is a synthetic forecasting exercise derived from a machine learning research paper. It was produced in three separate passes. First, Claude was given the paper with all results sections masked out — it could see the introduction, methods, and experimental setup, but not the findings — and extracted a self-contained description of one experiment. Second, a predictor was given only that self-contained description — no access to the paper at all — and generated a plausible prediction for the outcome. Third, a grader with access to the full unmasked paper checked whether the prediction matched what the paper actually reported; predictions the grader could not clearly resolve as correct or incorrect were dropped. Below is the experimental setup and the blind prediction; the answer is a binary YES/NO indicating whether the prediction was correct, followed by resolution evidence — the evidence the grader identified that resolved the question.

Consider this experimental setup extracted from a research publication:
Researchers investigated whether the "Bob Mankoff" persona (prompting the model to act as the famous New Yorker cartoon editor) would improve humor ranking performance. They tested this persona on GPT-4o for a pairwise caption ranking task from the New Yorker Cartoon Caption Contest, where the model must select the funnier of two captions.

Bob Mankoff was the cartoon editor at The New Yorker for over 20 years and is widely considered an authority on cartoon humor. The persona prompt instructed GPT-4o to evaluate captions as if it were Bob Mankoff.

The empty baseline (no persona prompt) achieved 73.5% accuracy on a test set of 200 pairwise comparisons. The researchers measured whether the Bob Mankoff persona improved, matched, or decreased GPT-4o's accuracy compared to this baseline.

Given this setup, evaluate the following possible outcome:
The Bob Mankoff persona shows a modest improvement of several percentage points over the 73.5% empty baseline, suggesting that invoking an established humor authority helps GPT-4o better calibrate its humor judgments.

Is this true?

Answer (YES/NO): NO